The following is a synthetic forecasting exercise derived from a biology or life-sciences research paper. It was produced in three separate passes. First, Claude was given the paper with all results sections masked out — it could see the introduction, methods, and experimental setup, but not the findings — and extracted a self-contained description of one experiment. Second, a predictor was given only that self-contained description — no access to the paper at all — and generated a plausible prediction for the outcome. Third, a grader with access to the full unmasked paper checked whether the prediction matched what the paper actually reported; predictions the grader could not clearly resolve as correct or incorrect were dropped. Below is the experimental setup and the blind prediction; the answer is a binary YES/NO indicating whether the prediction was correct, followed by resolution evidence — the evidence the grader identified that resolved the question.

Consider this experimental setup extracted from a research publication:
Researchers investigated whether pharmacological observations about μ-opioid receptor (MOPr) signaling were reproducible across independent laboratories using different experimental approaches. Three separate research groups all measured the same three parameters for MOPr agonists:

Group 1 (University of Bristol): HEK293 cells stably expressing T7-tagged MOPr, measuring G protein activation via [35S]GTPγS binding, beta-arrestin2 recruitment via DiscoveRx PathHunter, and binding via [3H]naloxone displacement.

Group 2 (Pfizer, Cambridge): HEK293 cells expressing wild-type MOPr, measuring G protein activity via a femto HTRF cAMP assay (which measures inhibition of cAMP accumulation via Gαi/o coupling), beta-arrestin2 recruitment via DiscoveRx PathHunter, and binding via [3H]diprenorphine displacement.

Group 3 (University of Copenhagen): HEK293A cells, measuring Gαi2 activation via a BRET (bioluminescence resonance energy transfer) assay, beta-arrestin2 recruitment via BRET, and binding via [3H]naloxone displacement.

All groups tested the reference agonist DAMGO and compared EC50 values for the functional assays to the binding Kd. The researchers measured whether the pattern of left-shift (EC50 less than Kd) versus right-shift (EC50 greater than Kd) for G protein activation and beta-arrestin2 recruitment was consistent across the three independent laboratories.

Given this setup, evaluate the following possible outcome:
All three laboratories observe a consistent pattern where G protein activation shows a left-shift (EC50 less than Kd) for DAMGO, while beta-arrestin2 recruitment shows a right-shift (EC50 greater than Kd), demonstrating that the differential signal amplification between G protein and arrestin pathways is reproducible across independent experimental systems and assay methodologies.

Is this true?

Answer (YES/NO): YES